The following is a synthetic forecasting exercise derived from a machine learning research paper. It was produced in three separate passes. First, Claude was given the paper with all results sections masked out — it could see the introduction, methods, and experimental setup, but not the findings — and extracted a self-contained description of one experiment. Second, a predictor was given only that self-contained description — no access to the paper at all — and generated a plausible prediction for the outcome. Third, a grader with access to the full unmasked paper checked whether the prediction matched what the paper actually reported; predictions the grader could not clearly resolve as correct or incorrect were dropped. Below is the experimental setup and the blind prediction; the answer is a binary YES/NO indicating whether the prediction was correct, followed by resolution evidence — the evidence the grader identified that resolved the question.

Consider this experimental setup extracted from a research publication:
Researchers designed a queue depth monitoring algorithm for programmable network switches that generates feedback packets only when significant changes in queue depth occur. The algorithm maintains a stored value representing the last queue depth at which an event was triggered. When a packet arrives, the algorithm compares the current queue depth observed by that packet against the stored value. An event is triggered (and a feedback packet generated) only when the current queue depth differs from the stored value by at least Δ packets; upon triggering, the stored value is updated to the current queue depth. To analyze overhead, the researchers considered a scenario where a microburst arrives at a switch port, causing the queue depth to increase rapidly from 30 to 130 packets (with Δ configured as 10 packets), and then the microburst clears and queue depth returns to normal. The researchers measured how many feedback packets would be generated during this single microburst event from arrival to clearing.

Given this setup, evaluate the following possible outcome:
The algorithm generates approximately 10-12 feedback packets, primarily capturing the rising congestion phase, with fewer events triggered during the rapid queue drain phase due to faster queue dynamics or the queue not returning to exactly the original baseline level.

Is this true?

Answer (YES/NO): NO